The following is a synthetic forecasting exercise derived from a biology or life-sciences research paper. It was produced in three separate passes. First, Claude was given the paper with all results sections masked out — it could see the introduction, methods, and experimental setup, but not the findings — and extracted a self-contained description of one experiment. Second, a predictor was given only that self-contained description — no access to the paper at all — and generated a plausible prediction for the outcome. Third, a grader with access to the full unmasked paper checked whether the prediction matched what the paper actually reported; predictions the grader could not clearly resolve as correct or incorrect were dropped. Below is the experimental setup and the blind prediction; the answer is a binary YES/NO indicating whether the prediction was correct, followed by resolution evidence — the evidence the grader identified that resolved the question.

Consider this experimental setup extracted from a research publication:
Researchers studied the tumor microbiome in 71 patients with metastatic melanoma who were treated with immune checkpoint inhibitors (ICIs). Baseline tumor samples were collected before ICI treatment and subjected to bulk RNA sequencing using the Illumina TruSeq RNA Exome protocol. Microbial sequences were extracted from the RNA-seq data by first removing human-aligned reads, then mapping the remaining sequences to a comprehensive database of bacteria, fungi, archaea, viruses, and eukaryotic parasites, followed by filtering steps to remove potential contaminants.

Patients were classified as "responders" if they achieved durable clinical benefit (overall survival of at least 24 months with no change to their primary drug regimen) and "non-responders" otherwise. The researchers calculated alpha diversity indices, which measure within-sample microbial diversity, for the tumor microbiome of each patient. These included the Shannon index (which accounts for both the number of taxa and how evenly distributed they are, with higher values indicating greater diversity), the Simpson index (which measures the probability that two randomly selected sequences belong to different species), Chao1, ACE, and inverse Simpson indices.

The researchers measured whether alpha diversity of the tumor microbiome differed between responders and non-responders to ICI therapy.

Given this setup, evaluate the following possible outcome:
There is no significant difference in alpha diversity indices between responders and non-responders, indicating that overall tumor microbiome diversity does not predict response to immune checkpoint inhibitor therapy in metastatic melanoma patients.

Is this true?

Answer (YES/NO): YES